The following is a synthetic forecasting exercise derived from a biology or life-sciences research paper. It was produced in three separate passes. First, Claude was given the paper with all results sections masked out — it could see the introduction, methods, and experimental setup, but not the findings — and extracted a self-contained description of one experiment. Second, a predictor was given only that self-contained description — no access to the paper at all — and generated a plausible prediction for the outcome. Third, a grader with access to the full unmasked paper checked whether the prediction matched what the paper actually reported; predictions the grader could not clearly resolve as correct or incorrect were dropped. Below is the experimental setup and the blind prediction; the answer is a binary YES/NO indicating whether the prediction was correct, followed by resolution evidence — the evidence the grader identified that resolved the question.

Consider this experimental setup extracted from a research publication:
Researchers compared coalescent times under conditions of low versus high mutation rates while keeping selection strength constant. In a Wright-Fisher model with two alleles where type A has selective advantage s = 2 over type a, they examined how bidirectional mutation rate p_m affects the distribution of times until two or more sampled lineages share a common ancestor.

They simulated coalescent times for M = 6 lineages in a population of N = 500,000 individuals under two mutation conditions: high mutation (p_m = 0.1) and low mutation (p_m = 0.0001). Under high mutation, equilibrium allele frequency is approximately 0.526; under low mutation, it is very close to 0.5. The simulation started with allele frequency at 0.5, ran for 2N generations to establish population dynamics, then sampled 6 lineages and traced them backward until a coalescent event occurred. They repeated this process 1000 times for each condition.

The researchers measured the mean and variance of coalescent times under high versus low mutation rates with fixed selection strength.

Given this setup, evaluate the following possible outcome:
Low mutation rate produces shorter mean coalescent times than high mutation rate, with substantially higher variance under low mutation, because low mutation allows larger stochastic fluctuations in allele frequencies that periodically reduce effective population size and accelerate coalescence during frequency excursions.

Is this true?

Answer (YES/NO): NO